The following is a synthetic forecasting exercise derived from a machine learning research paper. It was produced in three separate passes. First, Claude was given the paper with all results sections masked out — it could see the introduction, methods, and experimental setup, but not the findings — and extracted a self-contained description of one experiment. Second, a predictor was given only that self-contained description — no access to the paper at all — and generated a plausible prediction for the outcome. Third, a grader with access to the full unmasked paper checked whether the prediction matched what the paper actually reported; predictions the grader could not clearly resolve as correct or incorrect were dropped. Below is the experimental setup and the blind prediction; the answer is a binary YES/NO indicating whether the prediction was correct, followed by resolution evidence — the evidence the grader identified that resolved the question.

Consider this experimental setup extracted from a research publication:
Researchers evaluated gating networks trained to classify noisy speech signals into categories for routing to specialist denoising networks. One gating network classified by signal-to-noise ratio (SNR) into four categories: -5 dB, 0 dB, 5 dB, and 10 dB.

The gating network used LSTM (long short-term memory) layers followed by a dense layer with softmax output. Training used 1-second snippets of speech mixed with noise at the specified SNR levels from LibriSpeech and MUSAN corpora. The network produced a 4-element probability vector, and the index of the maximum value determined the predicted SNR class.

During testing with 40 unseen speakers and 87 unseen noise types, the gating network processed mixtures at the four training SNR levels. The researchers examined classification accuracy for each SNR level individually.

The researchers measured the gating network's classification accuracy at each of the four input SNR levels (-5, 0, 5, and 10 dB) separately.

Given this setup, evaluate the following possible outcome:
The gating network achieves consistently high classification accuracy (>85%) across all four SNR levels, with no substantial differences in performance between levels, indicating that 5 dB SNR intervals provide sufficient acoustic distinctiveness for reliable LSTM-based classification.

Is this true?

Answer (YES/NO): NO